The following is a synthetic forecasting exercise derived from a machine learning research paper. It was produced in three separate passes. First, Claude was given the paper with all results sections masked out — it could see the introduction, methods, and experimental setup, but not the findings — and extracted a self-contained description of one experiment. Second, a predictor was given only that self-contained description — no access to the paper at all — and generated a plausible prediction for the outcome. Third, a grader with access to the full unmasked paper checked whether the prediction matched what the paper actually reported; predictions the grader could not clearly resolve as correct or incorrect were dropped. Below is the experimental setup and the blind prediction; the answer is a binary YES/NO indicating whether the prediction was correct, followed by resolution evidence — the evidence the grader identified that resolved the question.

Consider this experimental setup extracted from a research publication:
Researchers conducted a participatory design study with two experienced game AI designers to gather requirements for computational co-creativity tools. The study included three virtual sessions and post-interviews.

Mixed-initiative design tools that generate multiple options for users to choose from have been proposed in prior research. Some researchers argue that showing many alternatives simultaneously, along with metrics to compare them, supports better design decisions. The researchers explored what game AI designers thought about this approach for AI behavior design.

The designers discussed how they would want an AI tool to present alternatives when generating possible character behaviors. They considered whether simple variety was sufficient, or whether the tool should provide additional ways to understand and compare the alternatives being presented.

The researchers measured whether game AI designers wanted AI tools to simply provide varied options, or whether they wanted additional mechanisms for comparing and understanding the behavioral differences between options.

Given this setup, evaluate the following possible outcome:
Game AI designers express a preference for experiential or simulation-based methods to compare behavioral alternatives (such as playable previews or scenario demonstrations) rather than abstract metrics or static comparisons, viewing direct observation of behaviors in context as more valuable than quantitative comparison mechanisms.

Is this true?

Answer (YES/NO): NO